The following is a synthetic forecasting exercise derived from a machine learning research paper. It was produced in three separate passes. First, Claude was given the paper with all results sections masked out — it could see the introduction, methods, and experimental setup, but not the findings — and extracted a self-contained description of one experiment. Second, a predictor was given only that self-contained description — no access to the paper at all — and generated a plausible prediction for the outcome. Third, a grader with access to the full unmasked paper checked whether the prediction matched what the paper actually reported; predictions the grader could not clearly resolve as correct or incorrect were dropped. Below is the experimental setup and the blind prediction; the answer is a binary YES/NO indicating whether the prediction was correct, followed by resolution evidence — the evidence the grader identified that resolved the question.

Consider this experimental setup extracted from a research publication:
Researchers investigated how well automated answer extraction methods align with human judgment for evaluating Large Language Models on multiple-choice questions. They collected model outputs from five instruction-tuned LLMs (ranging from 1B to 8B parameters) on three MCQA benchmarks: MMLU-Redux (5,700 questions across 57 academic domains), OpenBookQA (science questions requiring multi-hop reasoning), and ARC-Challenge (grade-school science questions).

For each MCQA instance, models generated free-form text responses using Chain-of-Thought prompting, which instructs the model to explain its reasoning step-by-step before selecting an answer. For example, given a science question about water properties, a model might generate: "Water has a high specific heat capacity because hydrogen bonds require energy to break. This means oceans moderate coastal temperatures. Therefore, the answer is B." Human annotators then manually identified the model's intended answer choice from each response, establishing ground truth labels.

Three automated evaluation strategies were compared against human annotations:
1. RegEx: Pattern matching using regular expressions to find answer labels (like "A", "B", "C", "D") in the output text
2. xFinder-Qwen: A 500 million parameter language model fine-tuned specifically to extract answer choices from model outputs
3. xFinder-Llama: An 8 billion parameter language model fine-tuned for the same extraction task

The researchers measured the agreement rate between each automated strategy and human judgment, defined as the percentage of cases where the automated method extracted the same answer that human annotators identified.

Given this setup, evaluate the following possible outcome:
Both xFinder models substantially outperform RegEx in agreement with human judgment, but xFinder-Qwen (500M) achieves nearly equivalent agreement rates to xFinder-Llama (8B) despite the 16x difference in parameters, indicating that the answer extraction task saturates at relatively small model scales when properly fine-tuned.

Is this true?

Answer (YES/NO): YES